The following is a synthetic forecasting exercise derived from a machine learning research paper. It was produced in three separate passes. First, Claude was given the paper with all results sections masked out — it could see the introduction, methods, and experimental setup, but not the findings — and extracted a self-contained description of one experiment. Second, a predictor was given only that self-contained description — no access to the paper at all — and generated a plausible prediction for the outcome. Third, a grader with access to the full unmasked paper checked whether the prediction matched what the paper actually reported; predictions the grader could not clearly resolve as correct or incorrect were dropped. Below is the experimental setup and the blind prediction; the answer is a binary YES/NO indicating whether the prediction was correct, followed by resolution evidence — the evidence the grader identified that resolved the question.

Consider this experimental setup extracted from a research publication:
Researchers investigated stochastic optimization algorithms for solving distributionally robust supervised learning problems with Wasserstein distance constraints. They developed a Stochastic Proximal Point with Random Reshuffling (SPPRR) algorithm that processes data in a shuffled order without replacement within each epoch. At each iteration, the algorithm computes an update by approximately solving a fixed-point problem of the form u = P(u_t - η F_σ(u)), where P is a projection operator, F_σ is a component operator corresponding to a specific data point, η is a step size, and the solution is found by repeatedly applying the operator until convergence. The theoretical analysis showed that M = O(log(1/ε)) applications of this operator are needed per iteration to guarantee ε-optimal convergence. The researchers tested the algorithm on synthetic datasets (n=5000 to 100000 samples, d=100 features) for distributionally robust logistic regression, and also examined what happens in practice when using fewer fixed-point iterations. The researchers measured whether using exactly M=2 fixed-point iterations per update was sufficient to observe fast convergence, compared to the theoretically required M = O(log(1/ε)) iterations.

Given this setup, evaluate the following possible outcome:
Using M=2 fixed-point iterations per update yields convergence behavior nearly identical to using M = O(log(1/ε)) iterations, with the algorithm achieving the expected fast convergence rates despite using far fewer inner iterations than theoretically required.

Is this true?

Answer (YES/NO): YES